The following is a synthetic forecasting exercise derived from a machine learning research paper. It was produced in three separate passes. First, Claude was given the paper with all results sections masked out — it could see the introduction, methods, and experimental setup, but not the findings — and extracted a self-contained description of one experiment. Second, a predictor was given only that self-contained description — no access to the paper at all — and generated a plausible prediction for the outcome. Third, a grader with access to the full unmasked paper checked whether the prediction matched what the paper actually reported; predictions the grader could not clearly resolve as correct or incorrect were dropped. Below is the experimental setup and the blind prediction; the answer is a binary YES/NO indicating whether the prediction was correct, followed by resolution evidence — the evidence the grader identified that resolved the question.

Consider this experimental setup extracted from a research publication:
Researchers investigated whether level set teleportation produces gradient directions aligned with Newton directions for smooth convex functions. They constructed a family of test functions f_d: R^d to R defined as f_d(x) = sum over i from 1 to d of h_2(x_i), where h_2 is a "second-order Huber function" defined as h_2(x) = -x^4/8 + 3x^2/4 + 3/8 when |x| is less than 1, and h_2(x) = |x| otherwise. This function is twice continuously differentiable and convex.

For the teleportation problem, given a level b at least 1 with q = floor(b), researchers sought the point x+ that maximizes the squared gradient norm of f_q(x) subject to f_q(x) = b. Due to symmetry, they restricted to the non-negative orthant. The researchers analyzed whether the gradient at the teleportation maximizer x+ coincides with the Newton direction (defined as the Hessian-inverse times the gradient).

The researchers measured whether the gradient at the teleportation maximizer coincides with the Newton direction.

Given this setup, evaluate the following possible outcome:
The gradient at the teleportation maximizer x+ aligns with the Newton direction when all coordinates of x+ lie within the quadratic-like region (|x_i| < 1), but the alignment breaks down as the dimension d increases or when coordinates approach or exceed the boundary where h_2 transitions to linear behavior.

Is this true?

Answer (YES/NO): NO